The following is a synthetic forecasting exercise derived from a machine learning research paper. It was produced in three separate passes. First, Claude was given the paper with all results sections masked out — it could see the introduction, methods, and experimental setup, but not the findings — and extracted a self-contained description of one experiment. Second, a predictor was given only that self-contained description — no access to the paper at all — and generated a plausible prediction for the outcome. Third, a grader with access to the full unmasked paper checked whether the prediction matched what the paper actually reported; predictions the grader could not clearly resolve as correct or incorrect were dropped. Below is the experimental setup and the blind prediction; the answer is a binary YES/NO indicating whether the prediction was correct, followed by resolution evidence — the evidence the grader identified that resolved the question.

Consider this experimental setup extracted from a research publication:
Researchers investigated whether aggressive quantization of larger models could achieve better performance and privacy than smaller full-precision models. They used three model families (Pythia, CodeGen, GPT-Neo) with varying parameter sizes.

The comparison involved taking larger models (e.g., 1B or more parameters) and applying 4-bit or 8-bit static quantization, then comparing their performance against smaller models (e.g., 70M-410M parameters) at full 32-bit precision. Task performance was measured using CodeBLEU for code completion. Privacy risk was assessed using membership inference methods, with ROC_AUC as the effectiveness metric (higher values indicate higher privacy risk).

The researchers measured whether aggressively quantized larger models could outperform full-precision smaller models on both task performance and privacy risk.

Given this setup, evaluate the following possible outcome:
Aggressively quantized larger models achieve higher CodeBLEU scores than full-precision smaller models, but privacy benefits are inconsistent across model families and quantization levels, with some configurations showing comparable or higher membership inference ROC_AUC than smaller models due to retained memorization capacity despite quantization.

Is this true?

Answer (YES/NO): NO